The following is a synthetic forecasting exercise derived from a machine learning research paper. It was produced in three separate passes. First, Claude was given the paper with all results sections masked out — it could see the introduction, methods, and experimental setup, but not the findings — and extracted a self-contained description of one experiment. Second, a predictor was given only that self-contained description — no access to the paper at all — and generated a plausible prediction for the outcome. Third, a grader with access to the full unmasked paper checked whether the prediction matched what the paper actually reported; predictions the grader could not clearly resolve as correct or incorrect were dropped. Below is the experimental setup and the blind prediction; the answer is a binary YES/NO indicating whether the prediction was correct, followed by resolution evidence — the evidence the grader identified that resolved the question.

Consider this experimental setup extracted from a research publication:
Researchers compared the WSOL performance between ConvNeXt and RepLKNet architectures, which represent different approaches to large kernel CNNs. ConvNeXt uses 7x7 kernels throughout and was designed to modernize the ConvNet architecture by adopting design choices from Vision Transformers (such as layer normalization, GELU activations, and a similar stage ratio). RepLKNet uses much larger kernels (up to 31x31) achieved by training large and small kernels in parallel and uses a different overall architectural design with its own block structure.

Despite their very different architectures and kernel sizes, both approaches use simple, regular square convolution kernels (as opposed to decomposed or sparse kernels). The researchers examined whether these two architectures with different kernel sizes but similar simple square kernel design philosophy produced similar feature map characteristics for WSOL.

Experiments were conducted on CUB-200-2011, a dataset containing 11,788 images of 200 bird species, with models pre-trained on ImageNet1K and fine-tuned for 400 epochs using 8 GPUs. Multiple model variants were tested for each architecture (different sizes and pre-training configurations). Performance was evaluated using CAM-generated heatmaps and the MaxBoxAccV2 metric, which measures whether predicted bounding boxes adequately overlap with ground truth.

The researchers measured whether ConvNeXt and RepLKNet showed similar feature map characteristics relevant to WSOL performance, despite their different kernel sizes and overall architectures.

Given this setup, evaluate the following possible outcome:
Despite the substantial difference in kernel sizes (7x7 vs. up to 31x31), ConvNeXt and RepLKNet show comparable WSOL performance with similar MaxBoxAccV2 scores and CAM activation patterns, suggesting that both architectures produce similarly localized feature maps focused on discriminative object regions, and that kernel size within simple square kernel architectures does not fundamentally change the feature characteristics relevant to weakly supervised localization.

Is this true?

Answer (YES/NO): NO